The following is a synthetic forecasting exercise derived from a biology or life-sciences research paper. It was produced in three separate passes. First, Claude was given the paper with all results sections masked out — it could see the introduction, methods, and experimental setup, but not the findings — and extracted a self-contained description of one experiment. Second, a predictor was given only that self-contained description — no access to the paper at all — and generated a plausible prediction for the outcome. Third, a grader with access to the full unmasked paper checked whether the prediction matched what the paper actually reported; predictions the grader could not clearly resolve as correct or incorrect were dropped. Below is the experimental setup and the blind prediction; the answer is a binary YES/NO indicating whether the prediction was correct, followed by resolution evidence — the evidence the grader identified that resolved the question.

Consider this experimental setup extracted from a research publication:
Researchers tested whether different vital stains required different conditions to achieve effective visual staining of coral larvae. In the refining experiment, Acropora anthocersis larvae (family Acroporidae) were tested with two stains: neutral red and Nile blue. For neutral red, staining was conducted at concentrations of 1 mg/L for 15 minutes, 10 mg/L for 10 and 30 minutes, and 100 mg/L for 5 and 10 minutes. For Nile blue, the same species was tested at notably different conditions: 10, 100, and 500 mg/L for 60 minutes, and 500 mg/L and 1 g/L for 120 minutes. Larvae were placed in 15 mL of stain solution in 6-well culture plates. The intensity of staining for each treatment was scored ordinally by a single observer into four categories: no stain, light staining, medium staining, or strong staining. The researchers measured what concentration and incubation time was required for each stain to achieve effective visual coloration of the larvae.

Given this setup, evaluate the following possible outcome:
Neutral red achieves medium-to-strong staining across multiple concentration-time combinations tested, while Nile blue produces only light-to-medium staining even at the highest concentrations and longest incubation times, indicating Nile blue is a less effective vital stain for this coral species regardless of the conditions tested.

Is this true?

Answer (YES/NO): NO